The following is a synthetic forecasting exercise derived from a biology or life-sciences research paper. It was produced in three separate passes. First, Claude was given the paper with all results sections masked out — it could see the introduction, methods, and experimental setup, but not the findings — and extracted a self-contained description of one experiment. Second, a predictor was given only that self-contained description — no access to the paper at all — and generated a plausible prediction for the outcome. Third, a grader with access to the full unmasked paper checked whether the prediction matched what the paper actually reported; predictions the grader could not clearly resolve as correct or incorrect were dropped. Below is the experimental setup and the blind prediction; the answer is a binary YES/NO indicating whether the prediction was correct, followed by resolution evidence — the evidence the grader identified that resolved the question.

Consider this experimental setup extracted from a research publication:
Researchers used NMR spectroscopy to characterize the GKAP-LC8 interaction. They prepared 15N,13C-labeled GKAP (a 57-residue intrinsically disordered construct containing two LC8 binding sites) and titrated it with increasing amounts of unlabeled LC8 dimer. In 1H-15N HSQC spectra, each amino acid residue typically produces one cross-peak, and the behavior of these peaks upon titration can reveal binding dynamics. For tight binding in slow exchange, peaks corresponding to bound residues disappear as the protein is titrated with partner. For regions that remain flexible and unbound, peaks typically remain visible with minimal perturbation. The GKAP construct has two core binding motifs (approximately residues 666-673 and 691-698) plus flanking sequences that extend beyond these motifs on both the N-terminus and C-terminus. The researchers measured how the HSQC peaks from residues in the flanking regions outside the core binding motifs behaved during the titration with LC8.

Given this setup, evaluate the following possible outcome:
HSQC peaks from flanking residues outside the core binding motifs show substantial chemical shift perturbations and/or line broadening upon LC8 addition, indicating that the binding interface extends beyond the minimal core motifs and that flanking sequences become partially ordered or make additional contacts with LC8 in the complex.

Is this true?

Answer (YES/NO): YES